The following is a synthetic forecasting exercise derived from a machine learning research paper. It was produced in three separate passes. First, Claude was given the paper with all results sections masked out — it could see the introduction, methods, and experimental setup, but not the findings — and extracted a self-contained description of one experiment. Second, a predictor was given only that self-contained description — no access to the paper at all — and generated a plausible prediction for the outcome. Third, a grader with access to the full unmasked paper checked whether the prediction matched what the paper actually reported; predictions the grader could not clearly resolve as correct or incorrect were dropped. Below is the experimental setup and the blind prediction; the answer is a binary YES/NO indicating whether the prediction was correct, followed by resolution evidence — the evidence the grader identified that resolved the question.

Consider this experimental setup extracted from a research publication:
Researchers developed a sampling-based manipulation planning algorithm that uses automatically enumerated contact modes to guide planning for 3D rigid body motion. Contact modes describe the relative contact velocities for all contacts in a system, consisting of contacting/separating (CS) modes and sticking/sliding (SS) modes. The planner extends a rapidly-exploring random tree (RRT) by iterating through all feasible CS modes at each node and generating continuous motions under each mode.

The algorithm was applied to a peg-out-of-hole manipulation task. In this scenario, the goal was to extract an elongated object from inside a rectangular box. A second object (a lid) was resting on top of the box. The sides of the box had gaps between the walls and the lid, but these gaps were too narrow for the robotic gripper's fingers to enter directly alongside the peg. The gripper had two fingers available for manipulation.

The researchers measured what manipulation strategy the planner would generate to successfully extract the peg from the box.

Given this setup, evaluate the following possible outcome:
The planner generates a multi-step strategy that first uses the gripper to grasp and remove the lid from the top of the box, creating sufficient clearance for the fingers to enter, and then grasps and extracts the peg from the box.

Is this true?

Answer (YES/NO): NO